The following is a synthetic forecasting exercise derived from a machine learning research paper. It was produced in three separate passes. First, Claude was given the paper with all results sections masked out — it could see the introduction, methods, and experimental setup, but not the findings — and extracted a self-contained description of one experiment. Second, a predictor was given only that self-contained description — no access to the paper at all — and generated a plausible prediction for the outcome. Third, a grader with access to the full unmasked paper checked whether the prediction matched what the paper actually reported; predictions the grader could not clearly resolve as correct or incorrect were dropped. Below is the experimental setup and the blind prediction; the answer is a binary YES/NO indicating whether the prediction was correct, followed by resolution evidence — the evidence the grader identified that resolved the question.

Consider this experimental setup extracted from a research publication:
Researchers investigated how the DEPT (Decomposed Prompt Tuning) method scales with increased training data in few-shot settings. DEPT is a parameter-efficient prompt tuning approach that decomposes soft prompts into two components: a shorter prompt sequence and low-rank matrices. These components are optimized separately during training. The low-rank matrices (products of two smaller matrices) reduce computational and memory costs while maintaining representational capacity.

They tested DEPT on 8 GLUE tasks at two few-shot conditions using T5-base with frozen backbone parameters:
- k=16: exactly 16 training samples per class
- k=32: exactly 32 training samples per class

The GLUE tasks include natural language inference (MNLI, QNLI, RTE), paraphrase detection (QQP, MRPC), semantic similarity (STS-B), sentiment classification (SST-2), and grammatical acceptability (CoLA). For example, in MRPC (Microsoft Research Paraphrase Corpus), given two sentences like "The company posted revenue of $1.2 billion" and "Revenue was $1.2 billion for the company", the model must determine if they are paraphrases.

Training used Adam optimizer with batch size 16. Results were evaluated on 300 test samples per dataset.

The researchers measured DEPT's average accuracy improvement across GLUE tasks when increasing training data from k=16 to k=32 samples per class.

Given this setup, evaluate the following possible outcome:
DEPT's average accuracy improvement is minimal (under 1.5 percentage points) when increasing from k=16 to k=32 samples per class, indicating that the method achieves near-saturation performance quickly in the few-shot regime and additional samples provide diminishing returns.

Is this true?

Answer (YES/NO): NO